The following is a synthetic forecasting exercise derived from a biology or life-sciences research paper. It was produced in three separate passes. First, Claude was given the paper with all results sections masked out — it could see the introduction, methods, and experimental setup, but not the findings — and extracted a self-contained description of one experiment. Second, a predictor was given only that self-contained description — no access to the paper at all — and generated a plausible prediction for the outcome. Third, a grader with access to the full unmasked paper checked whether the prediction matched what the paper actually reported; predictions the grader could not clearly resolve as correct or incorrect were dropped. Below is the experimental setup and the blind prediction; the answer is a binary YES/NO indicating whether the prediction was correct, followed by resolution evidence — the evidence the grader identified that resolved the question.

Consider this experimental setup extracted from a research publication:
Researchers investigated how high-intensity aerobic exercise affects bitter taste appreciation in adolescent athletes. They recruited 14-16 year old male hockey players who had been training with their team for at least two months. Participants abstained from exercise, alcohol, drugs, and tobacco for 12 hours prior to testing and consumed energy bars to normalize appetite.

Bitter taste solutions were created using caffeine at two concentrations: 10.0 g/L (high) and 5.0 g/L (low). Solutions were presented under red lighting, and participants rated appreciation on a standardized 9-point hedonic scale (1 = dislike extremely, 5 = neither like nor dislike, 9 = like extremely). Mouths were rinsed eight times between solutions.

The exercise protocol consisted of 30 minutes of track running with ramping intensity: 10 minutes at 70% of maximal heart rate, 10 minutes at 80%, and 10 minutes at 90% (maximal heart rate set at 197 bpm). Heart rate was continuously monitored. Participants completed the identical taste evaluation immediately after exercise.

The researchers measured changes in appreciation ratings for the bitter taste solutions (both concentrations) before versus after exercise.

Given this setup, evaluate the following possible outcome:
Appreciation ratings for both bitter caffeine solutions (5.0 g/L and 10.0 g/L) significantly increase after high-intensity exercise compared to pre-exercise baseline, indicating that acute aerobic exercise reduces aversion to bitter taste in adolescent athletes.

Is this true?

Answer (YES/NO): NO